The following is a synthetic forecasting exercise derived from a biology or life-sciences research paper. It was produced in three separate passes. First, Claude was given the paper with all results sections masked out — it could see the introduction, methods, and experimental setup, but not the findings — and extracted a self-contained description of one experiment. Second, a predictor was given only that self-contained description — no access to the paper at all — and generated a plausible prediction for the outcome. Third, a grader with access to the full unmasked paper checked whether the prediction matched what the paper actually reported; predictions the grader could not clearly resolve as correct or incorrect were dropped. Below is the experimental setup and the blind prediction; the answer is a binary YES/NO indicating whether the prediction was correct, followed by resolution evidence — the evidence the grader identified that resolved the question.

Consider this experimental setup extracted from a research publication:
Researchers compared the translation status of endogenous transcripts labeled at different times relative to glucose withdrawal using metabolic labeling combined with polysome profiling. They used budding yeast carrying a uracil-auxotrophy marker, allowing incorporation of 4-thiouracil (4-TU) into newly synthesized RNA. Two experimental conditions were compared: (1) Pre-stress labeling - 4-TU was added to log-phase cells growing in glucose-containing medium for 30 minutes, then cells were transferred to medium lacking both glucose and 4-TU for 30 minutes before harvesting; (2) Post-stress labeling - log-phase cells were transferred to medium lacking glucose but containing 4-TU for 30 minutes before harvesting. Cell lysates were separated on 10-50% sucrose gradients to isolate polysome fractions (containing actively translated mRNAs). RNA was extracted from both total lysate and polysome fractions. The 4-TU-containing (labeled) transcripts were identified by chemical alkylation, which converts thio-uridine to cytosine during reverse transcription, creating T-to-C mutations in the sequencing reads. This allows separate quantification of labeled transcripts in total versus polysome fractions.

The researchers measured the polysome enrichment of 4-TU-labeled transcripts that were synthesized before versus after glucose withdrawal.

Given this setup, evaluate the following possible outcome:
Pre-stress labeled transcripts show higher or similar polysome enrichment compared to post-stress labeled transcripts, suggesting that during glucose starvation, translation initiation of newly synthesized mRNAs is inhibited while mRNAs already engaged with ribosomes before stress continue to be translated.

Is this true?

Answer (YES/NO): NO